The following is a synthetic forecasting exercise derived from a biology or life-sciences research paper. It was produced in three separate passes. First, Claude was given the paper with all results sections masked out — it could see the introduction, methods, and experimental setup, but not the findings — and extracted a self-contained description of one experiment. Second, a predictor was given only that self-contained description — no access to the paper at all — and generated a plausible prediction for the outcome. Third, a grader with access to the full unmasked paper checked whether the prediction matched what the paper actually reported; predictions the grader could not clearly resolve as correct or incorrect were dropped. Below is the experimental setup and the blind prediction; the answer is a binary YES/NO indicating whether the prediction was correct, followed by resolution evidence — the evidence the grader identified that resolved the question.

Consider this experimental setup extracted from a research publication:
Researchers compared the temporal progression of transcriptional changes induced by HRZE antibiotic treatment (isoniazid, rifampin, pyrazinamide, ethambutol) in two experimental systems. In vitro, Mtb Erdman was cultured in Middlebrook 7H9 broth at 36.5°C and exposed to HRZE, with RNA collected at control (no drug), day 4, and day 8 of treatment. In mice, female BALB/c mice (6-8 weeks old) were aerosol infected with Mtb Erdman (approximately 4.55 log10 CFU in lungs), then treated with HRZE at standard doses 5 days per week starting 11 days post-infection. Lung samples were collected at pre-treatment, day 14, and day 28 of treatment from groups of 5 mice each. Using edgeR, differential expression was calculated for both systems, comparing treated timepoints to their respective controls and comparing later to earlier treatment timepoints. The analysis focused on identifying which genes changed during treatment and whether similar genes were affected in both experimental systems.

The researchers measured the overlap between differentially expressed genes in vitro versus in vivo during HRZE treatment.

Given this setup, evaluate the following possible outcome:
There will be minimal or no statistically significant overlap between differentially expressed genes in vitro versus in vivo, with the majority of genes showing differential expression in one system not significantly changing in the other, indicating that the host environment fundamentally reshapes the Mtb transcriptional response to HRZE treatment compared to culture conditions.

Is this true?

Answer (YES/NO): NO